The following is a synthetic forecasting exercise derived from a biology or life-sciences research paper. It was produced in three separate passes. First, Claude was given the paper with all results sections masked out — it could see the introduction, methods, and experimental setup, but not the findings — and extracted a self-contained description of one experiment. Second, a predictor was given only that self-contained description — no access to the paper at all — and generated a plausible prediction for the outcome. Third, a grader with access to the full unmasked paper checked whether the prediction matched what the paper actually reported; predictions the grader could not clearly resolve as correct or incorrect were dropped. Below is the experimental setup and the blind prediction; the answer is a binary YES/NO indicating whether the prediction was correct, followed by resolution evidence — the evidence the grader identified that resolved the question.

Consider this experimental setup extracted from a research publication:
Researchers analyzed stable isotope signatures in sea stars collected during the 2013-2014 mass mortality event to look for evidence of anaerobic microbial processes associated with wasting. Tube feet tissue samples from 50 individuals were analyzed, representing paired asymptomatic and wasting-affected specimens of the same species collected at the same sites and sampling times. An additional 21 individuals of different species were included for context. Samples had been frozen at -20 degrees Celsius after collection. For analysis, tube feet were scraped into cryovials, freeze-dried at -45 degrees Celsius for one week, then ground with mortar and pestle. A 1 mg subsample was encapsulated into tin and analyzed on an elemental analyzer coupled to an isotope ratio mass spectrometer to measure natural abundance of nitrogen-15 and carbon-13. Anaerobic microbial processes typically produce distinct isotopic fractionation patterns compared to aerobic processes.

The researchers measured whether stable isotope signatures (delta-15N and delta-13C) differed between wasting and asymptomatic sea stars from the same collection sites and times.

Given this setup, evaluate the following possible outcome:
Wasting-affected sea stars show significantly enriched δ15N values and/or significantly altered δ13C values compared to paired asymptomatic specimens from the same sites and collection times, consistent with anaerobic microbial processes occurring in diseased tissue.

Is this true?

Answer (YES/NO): NO